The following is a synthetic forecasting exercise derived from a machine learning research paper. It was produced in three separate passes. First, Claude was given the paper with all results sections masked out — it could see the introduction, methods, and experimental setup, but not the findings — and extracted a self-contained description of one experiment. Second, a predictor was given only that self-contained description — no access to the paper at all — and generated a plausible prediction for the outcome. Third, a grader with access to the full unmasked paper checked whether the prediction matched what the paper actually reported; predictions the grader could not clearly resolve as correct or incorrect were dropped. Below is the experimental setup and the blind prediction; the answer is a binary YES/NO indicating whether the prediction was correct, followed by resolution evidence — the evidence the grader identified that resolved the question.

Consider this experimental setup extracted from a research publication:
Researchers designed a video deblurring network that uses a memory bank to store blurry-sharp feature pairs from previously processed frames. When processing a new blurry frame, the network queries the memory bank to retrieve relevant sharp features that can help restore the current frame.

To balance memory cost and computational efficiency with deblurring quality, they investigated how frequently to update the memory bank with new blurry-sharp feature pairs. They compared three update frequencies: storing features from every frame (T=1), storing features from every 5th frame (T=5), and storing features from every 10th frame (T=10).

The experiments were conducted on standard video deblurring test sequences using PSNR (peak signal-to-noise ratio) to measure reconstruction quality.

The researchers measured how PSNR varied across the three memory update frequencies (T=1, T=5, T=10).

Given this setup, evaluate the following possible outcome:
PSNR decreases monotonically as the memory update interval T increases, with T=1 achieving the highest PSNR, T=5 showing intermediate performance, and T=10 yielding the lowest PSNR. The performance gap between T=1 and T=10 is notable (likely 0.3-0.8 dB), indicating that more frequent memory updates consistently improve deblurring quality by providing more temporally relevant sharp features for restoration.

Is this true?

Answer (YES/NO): NO